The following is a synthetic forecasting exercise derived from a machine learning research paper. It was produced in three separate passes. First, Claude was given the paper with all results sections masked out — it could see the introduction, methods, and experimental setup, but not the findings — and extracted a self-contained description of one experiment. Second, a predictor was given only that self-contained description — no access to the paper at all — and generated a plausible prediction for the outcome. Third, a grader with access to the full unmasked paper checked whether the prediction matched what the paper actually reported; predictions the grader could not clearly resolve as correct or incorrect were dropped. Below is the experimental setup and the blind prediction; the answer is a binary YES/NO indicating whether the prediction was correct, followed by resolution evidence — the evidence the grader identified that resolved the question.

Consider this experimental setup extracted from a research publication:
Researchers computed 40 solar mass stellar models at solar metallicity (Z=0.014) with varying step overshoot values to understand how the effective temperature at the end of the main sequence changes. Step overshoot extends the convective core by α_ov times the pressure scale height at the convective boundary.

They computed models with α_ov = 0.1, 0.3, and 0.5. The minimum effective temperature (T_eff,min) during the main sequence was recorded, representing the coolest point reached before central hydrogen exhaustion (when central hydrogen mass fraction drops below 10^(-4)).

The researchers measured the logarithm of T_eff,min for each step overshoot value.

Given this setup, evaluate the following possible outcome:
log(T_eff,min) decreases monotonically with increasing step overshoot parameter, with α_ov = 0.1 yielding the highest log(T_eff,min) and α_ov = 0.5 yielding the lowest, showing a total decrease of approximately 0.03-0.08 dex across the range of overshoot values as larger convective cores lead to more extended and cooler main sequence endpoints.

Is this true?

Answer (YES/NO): NO